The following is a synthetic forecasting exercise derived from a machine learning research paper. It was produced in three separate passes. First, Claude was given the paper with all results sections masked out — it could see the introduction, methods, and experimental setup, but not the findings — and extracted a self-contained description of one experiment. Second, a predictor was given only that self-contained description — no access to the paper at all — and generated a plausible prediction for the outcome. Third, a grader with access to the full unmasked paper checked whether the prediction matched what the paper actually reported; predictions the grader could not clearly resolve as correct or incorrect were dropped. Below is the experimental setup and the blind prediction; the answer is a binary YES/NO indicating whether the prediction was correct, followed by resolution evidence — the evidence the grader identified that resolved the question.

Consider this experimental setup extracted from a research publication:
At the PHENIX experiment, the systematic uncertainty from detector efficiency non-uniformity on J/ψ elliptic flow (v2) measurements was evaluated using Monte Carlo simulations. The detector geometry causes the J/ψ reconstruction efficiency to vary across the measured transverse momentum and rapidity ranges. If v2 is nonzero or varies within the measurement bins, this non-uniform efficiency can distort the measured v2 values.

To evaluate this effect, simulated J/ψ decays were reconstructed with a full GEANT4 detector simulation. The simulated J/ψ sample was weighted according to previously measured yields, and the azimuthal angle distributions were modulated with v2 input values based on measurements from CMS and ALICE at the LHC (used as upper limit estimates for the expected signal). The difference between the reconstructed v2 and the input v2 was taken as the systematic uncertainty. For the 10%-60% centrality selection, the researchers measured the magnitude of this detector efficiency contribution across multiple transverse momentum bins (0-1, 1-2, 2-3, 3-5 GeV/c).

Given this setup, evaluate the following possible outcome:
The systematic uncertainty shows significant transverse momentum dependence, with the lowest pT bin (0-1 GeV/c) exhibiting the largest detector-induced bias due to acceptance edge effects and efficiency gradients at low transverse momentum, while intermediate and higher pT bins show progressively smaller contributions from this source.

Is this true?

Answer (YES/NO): NO